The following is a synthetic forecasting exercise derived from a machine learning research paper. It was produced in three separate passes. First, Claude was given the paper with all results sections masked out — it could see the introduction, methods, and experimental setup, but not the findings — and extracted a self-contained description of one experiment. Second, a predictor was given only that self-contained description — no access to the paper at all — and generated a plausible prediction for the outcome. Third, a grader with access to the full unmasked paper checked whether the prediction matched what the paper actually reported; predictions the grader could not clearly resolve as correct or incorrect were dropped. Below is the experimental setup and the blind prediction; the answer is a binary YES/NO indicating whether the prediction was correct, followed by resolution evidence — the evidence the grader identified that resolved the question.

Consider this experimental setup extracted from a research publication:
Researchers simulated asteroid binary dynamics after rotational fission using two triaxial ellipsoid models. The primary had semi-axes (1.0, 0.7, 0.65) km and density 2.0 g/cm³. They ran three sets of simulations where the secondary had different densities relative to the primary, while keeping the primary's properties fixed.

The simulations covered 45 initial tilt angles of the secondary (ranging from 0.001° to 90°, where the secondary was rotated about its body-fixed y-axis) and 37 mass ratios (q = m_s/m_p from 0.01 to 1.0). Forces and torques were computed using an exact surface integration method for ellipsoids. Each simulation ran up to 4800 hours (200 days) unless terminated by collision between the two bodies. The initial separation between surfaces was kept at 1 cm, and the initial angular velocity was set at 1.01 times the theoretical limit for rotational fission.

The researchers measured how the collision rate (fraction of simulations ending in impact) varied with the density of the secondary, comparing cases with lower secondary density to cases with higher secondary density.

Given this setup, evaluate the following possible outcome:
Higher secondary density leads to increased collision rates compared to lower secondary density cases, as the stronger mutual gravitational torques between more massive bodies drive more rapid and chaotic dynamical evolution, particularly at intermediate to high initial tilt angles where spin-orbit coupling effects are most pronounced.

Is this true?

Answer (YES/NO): NO